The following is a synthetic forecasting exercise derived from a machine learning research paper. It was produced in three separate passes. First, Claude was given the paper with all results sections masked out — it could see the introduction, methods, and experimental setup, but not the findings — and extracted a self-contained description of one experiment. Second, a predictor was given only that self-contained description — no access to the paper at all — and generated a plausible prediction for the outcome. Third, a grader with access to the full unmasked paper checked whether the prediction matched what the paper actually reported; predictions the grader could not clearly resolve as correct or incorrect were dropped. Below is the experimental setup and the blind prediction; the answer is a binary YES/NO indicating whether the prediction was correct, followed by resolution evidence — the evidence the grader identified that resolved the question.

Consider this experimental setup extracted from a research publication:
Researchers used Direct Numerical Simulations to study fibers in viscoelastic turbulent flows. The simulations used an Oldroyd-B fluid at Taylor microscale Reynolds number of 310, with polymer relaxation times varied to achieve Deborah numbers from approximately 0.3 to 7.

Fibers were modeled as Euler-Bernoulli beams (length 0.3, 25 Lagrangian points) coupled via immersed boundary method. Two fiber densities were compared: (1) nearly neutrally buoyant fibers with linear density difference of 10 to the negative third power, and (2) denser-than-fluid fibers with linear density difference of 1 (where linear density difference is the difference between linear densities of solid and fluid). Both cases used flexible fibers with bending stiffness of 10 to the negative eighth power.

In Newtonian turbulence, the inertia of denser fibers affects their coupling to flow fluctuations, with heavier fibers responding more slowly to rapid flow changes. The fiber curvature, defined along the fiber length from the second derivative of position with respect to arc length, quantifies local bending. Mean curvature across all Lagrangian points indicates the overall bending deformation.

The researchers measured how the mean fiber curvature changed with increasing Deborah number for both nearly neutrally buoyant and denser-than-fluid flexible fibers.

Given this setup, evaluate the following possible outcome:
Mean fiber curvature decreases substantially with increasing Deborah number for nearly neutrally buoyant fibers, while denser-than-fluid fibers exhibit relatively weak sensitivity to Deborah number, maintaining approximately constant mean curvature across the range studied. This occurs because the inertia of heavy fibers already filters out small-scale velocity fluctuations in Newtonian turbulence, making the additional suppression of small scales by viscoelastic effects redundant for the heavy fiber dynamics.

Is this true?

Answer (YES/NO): NO